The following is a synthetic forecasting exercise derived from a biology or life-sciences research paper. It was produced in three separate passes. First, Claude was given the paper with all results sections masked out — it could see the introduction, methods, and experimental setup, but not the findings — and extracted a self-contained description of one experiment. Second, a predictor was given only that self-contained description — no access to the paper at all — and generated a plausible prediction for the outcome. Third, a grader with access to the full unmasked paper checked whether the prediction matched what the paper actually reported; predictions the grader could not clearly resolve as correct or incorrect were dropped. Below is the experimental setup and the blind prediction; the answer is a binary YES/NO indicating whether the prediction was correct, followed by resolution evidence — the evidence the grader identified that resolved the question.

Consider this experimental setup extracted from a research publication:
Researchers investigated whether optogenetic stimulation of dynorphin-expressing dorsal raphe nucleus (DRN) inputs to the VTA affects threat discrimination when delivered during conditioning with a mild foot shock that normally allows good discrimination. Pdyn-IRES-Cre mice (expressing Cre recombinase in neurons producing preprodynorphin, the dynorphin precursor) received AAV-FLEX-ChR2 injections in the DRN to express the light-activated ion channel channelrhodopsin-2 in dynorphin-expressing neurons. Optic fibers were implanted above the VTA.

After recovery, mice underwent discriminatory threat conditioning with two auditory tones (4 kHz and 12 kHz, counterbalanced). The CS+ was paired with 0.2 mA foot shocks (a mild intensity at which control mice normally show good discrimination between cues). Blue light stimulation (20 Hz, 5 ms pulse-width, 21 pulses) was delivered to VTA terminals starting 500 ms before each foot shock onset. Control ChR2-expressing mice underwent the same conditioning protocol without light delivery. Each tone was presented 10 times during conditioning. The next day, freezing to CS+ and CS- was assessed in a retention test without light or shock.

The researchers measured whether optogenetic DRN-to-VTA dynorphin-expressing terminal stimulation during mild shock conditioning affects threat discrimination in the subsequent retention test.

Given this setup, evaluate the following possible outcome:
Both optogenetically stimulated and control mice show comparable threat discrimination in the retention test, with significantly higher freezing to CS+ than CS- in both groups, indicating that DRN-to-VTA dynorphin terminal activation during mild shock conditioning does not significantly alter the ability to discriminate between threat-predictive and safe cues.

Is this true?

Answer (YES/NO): NO